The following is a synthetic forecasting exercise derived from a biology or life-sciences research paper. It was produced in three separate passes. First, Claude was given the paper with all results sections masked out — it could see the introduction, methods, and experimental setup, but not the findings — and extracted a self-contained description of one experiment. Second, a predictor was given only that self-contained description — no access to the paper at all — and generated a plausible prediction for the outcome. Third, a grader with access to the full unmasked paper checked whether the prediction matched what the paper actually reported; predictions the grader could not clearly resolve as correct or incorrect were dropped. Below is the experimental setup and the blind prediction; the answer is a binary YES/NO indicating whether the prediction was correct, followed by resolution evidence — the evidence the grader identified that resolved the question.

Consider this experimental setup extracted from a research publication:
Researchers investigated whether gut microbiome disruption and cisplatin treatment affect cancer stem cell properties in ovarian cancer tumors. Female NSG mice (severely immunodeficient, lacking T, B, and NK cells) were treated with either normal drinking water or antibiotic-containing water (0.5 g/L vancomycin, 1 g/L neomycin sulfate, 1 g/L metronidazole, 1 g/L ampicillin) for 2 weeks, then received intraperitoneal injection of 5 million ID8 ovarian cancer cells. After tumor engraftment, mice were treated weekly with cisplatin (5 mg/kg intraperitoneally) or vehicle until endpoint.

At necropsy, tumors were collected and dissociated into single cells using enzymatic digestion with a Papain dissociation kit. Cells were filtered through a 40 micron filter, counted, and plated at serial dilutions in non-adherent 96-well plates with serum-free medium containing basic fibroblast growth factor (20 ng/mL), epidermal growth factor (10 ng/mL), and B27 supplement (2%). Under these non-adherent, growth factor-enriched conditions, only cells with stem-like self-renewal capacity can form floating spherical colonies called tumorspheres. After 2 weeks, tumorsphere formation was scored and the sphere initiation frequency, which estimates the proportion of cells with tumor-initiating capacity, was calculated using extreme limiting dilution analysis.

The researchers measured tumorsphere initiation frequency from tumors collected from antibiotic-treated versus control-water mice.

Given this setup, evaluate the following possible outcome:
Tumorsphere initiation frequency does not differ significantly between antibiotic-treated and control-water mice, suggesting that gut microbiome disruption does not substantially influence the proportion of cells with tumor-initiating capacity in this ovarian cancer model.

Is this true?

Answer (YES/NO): NO